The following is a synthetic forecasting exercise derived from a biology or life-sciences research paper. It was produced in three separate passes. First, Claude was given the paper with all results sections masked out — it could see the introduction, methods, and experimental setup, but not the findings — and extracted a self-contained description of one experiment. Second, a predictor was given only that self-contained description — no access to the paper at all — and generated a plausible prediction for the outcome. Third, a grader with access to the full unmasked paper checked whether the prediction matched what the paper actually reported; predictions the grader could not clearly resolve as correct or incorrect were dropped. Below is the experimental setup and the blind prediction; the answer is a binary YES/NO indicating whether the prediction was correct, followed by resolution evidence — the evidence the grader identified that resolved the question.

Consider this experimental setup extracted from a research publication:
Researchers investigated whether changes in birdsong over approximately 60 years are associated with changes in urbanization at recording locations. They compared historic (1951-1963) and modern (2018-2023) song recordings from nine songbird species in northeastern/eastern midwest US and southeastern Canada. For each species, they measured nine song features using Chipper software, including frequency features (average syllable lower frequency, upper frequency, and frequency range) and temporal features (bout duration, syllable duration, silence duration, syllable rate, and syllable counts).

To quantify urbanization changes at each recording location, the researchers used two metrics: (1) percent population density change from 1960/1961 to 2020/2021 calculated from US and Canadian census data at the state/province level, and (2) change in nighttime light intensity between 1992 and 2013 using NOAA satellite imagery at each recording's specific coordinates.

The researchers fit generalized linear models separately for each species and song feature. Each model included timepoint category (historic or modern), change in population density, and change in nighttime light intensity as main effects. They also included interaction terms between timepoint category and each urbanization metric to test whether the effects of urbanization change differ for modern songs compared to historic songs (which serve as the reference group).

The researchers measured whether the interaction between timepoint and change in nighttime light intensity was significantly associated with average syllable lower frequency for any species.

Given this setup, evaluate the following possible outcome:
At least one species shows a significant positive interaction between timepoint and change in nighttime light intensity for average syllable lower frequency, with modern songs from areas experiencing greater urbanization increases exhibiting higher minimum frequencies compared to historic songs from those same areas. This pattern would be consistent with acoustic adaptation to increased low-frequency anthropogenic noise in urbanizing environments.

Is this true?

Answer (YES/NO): NO